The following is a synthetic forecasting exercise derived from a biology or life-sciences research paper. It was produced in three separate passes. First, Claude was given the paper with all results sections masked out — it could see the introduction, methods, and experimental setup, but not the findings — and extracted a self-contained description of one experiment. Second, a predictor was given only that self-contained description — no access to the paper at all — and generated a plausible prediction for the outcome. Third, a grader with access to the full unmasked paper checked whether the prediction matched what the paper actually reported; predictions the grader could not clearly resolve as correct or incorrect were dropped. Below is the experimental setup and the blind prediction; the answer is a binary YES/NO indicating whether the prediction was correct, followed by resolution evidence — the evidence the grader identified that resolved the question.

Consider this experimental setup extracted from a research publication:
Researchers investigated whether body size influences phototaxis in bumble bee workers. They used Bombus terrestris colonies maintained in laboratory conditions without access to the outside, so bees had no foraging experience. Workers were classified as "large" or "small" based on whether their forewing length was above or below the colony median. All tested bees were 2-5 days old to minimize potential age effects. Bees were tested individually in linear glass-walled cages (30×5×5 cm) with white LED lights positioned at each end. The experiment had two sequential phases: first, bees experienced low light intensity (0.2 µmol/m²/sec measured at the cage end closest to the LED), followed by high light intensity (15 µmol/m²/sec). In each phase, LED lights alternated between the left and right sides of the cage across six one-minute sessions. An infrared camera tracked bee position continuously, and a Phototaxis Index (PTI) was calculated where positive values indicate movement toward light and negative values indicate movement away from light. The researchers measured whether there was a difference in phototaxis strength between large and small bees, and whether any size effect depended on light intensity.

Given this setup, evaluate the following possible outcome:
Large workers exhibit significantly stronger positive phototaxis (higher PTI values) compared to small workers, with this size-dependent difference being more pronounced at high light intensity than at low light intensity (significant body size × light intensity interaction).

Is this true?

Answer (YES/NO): NO